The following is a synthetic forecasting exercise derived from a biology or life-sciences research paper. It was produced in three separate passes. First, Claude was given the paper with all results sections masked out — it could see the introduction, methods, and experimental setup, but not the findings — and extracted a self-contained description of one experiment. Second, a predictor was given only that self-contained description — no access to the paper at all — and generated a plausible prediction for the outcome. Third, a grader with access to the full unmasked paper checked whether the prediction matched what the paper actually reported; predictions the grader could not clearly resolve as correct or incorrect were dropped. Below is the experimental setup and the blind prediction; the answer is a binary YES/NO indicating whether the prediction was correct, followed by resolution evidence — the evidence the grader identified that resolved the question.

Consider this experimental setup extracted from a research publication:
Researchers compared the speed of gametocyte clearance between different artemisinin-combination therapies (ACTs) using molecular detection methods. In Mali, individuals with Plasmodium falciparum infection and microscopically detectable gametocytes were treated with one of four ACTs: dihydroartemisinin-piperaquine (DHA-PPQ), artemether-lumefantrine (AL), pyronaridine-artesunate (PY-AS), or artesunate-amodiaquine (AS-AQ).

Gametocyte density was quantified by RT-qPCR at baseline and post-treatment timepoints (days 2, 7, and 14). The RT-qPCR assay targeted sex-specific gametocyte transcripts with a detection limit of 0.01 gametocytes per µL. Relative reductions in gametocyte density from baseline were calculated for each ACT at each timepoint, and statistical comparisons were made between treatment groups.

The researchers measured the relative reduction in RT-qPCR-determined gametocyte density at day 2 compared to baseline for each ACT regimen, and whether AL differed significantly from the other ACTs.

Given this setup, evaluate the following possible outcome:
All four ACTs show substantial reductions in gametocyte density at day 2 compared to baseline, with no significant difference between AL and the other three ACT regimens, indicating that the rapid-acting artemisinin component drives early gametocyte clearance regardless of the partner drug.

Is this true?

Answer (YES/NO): NO